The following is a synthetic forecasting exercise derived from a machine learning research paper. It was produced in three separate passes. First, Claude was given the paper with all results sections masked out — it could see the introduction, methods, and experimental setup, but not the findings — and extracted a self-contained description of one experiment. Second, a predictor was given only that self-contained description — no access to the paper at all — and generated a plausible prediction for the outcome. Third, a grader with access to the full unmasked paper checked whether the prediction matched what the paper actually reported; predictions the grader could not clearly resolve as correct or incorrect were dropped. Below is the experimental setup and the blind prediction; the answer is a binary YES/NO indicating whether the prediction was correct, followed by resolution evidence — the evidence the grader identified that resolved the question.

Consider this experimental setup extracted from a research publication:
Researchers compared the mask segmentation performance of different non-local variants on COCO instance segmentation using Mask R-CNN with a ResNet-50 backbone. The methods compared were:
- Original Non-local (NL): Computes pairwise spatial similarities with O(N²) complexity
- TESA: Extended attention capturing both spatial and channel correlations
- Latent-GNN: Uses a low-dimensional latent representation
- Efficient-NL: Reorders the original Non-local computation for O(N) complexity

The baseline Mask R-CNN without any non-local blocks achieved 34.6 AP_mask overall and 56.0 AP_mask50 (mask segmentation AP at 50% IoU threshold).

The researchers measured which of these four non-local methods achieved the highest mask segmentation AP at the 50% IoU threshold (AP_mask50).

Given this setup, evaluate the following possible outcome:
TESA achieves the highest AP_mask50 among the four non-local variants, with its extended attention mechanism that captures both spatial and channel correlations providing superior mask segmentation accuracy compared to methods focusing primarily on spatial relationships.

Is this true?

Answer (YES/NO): NO